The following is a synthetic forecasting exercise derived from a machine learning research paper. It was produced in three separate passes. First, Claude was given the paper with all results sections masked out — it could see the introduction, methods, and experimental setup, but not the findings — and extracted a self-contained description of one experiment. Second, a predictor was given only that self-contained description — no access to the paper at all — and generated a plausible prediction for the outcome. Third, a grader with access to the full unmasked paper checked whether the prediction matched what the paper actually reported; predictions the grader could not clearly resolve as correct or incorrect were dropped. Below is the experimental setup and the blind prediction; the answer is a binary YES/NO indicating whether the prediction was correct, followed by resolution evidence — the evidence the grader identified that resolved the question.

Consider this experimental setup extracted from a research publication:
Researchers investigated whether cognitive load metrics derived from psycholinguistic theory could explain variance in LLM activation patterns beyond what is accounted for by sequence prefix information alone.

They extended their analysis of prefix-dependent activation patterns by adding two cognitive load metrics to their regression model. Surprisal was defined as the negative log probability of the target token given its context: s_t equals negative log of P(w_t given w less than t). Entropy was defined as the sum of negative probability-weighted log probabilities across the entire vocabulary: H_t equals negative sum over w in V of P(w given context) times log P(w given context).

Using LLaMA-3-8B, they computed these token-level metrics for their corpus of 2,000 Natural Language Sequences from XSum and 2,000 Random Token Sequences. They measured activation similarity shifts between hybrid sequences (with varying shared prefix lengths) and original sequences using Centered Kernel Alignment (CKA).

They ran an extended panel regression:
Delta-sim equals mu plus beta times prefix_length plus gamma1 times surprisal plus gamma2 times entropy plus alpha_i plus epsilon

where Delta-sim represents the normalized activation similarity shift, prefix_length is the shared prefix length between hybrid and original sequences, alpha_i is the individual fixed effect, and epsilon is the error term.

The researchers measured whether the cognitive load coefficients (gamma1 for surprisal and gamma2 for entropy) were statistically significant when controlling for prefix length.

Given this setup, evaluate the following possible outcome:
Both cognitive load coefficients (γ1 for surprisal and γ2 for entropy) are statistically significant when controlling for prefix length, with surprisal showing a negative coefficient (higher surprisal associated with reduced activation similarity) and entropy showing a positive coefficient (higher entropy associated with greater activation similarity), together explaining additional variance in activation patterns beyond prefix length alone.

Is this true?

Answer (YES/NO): NO